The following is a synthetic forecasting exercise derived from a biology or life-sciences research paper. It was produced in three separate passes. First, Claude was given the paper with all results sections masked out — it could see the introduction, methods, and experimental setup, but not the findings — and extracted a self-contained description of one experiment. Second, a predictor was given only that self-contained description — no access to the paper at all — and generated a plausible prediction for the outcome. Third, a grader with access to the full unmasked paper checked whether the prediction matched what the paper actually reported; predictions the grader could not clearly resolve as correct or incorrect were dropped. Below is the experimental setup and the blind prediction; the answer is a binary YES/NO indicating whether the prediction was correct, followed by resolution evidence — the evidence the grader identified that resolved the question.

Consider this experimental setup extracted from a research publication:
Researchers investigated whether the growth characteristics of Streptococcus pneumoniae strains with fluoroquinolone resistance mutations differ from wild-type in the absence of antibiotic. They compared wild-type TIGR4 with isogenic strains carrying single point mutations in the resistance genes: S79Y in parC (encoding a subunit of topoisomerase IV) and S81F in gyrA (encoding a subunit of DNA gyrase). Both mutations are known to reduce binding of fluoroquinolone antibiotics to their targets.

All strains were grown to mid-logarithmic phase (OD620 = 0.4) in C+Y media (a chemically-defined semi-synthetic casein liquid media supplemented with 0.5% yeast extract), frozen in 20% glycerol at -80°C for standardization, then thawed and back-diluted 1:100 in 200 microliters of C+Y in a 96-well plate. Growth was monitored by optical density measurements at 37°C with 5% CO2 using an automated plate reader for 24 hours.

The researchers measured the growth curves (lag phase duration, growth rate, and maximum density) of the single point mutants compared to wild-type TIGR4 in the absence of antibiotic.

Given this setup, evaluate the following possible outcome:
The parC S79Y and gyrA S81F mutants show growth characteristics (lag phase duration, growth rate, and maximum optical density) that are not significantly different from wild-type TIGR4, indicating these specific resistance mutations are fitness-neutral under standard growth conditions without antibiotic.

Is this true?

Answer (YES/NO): NO